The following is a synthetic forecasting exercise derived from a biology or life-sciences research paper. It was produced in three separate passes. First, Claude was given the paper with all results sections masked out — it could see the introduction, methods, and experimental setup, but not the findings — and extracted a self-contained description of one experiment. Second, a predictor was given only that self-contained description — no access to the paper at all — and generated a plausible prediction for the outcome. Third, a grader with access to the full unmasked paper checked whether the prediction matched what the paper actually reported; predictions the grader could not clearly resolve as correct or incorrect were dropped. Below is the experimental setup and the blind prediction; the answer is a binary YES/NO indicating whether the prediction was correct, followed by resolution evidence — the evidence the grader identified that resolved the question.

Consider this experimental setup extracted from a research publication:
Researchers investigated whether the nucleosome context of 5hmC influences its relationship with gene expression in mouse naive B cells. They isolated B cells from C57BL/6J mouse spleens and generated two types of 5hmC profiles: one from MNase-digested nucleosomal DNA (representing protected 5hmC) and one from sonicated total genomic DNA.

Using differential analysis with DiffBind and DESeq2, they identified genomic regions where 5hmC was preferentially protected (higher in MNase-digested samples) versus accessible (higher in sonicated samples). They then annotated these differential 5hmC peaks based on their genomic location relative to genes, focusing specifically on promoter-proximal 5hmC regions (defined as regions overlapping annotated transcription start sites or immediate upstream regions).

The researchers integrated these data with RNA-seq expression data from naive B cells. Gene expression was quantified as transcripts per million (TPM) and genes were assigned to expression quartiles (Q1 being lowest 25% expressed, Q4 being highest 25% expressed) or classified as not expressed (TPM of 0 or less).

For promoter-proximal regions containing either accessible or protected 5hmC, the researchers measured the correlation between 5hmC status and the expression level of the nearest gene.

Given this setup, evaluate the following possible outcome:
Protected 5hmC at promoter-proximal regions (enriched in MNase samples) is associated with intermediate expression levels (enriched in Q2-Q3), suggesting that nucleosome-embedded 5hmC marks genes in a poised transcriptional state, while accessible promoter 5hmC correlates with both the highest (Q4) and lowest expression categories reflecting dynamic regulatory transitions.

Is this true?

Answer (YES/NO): NO